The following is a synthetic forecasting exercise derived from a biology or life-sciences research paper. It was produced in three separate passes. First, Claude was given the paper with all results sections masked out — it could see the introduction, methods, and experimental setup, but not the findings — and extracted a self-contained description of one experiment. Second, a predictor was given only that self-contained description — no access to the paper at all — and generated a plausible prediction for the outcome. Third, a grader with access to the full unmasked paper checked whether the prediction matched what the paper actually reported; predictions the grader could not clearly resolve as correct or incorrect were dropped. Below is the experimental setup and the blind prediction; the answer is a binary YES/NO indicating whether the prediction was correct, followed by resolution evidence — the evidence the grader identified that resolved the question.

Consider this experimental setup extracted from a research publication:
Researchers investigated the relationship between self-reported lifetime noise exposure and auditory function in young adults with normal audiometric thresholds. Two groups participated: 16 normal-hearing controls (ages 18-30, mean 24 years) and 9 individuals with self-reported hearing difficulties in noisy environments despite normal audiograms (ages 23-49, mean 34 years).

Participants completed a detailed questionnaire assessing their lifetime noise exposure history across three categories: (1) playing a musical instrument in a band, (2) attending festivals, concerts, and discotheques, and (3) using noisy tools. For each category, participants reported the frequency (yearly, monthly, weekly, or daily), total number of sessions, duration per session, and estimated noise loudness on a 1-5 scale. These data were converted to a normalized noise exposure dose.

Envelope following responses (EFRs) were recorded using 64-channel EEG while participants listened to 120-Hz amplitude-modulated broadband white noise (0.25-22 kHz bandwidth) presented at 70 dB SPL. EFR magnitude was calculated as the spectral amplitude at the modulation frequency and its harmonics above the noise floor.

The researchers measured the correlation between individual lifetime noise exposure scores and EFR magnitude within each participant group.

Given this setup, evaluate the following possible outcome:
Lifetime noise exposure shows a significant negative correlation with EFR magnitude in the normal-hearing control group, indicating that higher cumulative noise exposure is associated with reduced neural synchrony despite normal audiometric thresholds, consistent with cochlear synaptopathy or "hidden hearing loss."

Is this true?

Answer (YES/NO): NO